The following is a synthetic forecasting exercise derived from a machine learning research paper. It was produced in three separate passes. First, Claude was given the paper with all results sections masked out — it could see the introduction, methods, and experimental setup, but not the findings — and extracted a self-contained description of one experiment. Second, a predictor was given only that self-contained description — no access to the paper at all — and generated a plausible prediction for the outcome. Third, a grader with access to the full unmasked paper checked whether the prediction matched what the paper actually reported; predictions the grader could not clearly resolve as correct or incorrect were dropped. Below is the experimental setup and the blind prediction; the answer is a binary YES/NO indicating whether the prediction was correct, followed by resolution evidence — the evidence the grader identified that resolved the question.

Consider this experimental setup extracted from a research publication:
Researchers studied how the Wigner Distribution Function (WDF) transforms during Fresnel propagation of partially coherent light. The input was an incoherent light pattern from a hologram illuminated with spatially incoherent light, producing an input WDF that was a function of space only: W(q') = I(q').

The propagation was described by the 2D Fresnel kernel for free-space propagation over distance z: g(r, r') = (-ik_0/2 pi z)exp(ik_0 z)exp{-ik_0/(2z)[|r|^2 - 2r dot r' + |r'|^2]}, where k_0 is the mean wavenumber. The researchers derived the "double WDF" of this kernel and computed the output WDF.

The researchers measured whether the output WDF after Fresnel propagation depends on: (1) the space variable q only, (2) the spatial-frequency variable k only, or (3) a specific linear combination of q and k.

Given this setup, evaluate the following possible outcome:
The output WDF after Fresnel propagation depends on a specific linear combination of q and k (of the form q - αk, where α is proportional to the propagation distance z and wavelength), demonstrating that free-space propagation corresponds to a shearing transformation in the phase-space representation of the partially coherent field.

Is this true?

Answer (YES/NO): NO